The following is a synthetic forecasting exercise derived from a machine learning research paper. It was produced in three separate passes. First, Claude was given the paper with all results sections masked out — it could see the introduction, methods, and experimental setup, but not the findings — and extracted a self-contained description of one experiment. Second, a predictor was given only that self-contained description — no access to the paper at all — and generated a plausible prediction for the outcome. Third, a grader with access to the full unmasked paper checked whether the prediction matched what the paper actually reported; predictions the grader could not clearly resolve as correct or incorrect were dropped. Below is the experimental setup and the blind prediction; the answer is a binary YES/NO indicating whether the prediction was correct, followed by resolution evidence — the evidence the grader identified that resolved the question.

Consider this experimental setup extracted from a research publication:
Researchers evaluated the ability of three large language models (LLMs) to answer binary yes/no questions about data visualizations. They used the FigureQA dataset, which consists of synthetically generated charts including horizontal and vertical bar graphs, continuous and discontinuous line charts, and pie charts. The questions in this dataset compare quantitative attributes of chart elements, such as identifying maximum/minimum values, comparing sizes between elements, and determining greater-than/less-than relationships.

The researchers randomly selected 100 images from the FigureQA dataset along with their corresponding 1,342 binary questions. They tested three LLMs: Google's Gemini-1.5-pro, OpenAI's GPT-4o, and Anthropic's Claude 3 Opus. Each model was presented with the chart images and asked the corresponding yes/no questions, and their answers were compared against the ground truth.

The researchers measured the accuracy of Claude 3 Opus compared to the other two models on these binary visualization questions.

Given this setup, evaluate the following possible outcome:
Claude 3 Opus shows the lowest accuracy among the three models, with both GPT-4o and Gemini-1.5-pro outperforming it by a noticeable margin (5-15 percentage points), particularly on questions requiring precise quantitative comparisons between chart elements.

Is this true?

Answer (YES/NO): YES